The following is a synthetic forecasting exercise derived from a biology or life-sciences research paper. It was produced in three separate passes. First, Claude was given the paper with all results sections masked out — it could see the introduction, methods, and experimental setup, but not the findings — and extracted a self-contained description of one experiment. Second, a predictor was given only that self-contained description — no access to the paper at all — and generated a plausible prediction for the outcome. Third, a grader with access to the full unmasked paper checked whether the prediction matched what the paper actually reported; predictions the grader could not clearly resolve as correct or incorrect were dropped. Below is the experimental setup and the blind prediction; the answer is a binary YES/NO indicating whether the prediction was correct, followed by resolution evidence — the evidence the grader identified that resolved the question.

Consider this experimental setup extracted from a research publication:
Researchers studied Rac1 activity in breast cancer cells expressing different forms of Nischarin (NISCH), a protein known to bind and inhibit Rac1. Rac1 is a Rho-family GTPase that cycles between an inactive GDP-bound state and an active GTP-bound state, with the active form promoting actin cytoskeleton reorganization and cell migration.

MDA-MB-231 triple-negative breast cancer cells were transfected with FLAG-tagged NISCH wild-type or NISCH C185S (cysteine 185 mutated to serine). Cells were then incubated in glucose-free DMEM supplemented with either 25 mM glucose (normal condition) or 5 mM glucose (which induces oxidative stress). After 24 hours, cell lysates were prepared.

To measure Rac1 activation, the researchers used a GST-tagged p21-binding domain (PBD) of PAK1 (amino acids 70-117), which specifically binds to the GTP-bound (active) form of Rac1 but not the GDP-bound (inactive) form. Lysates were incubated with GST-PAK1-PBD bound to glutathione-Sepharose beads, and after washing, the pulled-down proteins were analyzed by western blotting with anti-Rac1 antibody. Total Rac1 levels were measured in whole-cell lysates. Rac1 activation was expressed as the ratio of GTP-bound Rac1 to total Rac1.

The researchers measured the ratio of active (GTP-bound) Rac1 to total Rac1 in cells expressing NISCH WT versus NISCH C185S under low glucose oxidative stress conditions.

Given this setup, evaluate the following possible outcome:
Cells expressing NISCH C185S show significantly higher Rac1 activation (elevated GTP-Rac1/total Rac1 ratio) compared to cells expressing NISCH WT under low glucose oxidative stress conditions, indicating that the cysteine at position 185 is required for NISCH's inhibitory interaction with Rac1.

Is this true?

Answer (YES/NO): NO